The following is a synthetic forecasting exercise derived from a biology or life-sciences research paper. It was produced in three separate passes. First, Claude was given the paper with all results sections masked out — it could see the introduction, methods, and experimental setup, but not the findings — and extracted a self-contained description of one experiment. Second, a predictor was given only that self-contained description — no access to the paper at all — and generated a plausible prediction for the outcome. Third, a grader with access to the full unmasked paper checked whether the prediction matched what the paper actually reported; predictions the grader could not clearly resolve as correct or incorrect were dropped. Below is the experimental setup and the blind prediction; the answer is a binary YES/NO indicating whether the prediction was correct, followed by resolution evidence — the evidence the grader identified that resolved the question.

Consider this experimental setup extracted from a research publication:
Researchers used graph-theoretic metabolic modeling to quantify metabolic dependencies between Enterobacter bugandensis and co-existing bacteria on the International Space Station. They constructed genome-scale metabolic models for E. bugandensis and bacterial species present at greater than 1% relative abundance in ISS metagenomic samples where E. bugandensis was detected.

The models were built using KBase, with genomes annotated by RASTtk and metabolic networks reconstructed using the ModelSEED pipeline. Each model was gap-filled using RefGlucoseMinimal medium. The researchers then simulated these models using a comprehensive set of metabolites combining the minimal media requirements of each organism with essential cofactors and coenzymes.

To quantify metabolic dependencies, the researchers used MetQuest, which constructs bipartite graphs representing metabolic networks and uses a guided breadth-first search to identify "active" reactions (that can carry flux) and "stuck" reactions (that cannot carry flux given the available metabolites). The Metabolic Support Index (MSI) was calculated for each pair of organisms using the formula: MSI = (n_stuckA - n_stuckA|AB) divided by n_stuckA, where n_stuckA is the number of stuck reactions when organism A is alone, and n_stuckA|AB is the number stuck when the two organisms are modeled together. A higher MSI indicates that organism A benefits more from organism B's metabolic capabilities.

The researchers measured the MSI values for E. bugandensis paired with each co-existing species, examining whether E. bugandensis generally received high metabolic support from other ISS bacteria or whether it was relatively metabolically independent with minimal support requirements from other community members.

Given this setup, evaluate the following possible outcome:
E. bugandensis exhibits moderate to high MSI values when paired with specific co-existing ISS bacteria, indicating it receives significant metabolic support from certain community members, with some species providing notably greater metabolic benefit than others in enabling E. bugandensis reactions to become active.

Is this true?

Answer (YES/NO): NO